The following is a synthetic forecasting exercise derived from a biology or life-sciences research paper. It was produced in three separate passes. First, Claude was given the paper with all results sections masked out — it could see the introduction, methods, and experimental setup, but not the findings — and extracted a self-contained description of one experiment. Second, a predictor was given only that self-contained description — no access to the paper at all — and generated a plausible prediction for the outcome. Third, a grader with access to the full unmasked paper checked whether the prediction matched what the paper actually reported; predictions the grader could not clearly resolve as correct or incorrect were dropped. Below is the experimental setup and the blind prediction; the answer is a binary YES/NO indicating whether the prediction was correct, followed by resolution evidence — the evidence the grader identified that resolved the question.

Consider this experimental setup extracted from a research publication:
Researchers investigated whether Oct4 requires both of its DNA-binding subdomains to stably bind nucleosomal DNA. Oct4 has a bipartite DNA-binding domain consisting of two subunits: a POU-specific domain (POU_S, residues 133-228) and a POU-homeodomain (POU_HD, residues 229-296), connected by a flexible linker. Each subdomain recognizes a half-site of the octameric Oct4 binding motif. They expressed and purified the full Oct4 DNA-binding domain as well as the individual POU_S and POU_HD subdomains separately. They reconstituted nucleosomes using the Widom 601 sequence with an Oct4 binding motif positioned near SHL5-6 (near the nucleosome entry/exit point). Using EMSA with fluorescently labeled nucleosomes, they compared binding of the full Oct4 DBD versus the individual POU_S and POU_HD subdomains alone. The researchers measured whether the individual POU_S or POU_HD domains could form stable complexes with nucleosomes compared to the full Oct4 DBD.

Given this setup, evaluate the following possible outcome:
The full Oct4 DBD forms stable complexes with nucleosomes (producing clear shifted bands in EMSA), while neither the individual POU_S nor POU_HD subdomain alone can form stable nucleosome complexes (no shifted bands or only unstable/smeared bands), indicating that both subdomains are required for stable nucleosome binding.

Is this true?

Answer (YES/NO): YES